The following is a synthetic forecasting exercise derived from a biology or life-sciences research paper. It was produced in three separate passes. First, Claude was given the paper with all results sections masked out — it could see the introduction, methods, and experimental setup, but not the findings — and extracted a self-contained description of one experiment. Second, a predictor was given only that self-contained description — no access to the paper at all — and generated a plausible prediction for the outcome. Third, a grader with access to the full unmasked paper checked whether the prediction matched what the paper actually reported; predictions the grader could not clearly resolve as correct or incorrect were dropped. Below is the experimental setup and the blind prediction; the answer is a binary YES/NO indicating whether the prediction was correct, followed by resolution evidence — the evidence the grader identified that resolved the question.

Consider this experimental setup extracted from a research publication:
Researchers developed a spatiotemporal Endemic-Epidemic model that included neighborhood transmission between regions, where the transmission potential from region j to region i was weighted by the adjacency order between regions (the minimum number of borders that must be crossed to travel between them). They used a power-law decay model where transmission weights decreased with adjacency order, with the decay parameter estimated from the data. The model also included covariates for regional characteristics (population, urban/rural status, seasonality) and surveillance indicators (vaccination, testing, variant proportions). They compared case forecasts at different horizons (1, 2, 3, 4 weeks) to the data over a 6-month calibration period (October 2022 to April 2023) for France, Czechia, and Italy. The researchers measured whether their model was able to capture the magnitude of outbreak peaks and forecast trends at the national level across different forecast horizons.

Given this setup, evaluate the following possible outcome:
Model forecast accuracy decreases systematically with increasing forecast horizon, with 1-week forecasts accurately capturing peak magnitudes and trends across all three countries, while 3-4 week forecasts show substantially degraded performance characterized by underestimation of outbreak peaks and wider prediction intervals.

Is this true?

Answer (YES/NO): NO